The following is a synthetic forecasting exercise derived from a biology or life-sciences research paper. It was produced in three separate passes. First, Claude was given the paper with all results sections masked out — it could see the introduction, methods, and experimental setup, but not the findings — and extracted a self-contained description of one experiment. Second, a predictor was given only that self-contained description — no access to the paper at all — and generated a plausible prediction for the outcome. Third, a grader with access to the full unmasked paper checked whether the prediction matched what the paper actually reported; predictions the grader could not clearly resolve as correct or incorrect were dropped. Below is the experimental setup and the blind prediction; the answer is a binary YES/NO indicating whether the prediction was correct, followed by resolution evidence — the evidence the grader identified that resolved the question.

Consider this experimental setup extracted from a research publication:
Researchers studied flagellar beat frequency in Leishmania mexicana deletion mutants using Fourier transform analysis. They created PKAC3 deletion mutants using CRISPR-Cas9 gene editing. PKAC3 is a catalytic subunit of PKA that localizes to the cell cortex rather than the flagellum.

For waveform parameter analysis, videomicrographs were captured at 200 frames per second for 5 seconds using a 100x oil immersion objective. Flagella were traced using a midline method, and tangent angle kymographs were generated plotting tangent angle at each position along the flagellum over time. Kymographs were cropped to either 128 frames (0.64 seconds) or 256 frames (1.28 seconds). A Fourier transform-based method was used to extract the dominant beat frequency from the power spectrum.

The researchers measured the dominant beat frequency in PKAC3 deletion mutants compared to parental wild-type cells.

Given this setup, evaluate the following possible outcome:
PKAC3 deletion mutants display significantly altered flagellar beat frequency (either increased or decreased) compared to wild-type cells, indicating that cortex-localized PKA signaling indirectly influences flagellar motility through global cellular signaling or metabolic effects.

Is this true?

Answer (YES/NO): YES